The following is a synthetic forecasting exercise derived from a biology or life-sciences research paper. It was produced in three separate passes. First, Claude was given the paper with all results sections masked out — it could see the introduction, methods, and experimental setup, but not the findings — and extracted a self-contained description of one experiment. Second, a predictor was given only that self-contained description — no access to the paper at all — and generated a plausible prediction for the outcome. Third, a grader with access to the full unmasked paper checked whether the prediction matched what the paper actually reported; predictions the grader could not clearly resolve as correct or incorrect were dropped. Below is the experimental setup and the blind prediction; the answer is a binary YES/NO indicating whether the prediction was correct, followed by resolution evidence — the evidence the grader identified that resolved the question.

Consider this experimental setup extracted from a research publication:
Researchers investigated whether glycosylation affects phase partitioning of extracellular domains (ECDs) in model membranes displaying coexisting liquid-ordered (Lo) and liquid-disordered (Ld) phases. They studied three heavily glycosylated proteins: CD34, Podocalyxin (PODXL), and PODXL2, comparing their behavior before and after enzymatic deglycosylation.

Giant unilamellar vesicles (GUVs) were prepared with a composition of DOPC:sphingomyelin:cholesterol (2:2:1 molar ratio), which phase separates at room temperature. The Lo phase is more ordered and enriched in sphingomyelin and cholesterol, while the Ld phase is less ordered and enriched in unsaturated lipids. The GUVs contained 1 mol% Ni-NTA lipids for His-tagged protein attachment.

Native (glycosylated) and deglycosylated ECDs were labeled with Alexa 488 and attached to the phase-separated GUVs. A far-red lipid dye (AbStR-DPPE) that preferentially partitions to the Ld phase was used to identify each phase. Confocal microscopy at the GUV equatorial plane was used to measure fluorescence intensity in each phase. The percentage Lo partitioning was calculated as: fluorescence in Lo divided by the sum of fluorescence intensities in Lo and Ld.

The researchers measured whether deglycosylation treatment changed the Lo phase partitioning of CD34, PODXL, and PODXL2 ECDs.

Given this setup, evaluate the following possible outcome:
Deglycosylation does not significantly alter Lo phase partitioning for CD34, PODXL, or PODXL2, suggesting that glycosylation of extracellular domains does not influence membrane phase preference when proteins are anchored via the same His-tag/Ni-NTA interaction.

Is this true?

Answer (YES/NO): NO